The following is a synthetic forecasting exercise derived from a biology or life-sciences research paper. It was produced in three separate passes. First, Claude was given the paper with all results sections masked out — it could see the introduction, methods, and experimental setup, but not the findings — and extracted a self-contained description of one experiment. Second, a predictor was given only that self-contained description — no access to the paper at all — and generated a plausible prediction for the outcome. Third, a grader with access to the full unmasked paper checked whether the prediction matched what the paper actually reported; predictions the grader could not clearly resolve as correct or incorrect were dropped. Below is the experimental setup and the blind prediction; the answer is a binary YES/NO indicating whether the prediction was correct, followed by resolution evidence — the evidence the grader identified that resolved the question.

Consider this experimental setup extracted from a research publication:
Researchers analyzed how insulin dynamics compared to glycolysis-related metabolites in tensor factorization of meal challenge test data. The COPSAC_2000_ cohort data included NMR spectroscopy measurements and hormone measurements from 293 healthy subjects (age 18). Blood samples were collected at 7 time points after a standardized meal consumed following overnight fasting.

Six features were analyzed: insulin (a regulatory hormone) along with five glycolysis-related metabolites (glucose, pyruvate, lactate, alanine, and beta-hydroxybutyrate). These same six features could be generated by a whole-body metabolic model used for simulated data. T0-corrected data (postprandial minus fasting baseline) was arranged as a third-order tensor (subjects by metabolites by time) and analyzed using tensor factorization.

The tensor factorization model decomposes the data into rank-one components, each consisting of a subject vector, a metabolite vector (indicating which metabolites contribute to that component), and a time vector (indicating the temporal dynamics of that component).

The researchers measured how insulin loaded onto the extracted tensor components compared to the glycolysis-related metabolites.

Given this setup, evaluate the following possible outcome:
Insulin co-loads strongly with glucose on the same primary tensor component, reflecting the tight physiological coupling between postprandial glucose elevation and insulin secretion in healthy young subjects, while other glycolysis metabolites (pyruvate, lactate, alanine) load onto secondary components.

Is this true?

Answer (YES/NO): YES